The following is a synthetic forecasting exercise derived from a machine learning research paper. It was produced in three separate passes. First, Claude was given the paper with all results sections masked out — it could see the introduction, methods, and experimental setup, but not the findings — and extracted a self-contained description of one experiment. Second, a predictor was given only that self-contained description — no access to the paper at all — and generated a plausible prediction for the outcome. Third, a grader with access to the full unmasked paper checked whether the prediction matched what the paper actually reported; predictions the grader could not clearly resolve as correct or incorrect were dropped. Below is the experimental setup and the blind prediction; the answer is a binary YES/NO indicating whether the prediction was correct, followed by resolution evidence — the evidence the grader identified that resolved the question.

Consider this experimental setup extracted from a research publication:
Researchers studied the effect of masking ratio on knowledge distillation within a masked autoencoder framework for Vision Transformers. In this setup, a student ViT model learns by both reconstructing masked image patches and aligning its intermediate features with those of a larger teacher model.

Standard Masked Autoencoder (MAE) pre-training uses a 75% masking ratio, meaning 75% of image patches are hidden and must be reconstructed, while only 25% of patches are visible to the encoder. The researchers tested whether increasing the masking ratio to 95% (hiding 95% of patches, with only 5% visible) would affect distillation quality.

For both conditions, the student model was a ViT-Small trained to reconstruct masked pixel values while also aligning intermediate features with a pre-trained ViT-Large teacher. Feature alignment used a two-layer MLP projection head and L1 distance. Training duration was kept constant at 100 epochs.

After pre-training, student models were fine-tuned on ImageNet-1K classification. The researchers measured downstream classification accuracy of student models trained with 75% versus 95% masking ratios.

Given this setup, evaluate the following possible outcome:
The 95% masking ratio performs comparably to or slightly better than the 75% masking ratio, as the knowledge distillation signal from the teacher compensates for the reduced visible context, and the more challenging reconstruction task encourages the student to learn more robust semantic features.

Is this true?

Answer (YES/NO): NO